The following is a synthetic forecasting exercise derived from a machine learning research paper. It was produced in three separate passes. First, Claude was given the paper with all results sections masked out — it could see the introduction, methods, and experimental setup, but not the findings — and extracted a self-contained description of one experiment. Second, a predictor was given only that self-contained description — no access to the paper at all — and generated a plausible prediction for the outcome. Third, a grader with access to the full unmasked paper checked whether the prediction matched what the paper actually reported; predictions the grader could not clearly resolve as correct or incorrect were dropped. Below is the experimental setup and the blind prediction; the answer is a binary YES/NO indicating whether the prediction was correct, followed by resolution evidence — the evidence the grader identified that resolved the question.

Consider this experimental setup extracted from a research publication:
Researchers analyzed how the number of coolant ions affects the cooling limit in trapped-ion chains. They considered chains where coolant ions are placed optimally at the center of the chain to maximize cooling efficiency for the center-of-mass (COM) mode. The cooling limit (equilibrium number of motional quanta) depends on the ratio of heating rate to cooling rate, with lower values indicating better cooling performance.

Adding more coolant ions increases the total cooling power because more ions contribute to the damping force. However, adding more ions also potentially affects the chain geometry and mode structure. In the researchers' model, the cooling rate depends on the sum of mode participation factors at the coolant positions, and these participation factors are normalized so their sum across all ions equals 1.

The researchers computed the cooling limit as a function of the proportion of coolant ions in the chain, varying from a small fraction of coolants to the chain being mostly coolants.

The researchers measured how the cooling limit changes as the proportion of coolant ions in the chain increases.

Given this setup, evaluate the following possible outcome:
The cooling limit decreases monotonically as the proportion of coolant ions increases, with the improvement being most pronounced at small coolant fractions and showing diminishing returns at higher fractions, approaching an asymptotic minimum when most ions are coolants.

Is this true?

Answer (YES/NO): YES